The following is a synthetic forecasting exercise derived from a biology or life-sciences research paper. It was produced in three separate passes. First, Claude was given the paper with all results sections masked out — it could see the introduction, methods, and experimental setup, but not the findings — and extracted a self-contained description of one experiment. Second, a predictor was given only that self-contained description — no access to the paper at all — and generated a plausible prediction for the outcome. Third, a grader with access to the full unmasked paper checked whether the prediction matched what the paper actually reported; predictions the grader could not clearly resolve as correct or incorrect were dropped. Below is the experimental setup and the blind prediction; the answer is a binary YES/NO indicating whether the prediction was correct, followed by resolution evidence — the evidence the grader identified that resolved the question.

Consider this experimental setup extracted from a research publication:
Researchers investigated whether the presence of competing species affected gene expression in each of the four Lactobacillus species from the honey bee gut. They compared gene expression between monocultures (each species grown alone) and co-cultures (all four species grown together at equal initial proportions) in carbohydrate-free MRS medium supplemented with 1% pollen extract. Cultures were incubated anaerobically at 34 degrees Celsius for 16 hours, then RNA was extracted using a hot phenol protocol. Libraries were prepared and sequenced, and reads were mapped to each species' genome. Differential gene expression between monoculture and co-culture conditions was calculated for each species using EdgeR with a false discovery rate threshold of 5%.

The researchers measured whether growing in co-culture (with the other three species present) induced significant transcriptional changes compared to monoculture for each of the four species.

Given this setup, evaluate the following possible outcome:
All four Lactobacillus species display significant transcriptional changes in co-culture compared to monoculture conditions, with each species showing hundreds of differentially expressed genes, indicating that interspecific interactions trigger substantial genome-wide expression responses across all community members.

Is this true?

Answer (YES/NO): NO